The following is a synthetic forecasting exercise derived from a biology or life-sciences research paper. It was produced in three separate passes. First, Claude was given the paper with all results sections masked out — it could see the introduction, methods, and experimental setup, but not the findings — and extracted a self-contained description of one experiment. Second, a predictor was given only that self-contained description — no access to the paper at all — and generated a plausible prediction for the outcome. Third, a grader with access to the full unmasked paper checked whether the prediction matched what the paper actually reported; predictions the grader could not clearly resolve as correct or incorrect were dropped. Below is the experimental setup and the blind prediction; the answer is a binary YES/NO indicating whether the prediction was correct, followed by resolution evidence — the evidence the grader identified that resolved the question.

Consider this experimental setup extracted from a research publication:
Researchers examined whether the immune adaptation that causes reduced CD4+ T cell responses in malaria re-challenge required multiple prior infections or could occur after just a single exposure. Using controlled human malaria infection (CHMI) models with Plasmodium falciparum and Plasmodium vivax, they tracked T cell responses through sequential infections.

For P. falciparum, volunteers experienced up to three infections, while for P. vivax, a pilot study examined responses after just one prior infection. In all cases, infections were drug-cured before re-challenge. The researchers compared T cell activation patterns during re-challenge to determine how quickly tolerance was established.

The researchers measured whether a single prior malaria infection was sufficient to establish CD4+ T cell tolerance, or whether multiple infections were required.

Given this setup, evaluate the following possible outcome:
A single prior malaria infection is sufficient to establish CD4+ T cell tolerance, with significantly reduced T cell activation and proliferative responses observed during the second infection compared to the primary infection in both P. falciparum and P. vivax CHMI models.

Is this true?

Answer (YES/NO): YES